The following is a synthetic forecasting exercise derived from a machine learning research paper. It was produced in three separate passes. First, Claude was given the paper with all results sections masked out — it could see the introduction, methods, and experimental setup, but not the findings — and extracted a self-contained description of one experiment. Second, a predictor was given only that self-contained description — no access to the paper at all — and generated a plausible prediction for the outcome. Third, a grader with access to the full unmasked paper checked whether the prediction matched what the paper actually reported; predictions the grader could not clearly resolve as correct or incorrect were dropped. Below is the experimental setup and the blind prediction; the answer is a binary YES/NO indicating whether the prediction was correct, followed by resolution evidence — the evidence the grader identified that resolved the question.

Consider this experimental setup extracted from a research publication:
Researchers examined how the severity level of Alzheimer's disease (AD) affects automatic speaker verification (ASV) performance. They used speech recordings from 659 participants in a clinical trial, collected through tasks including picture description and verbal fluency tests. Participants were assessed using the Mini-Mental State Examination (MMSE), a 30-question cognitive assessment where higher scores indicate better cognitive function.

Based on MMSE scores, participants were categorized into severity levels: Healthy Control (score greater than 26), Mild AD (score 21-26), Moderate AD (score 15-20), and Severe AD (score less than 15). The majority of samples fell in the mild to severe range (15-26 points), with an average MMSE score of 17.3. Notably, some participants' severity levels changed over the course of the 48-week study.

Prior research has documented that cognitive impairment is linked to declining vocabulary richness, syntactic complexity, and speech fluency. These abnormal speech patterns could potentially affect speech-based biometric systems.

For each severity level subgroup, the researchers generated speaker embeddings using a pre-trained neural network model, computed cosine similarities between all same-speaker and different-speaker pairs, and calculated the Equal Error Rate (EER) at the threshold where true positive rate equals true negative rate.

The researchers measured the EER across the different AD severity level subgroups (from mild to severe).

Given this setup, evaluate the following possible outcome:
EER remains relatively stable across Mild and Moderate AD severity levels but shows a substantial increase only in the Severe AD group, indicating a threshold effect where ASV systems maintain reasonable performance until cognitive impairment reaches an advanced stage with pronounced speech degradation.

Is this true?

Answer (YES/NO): NO